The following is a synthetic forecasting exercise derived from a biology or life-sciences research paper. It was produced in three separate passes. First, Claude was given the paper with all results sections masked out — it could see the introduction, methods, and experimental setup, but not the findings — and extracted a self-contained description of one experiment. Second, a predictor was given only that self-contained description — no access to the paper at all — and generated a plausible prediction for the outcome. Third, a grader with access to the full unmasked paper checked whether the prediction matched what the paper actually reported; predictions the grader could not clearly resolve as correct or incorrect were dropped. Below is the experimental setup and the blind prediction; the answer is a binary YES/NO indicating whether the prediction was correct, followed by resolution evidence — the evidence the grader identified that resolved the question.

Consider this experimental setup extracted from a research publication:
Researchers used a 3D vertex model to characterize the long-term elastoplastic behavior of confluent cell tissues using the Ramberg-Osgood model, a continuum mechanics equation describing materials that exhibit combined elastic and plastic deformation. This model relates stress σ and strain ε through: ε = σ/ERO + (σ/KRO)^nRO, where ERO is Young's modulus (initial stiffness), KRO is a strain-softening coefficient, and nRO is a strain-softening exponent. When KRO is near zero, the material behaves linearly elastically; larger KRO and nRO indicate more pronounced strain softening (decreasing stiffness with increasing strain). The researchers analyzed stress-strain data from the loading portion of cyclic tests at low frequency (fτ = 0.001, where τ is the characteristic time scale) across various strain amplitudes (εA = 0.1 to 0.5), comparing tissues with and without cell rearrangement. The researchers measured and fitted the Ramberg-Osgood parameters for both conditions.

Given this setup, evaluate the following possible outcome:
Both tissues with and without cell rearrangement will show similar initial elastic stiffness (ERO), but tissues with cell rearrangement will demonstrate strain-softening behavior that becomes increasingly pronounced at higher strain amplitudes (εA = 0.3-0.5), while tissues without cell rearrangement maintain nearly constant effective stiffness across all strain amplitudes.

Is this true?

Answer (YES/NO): YES